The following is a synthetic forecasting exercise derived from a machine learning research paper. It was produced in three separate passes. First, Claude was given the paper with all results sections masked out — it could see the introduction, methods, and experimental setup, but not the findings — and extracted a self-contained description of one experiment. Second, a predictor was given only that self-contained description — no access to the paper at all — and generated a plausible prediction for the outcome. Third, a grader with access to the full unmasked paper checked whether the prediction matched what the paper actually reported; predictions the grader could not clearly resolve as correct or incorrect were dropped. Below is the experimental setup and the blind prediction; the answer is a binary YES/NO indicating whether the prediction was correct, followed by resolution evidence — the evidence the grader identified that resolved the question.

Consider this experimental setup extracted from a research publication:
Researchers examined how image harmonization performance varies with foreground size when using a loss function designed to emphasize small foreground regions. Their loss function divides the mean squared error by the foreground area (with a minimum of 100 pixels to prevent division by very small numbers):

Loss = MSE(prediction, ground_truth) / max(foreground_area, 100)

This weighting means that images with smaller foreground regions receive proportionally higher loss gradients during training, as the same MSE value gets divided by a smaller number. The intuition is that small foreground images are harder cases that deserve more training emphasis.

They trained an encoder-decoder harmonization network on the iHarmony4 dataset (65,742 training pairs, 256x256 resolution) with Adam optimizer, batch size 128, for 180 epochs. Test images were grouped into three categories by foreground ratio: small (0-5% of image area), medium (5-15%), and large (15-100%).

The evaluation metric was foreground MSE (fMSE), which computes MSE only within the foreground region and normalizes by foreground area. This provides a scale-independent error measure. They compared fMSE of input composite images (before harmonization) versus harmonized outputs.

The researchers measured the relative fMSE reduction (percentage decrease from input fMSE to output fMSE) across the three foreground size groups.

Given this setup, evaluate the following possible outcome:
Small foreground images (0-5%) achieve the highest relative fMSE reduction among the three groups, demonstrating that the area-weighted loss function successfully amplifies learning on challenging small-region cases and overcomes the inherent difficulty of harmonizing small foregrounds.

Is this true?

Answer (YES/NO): NO